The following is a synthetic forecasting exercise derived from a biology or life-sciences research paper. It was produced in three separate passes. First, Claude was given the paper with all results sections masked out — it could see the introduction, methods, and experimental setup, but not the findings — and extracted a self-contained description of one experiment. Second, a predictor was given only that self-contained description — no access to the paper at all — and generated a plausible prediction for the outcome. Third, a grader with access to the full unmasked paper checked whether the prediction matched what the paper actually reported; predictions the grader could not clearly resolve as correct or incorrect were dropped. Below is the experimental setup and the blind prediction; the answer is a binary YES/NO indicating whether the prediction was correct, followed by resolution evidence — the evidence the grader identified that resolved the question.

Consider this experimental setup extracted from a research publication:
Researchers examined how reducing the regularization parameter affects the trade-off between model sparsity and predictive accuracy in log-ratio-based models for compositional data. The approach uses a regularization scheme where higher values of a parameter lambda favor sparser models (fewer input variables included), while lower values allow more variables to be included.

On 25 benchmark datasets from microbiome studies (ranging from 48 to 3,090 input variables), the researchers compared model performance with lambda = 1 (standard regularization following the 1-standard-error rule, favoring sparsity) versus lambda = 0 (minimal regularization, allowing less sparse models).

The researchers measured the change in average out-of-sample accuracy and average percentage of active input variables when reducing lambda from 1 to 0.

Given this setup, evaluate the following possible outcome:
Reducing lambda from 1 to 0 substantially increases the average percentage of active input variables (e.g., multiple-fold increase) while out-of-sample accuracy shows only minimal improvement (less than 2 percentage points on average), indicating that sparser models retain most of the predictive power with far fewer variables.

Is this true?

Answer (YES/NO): YES